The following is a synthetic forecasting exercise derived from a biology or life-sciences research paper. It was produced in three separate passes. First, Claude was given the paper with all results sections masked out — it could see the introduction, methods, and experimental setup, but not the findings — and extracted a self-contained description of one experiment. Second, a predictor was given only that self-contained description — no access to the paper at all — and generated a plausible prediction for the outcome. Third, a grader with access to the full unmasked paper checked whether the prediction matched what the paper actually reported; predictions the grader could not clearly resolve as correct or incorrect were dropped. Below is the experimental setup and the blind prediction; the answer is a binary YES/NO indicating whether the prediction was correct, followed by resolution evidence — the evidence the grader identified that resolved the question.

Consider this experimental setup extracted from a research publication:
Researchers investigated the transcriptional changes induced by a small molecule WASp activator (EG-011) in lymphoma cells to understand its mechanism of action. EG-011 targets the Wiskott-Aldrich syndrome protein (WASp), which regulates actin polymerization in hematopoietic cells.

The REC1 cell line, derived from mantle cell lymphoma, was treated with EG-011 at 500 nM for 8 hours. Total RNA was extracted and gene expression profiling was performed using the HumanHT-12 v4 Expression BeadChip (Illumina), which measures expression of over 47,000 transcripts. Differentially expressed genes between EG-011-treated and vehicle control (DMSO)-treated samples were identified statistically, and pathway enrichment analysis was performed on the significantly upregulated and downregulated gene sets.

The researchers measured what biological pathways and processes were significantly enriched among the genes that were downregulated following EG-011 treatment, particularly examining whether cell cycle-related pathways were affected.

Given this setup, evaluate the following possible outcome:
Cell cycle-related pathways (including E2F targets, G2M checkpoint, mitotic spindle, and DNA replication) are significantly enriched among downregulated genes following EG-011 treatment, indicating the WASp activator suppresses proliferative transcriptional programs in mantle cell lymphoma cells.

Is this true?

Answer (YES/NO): YES